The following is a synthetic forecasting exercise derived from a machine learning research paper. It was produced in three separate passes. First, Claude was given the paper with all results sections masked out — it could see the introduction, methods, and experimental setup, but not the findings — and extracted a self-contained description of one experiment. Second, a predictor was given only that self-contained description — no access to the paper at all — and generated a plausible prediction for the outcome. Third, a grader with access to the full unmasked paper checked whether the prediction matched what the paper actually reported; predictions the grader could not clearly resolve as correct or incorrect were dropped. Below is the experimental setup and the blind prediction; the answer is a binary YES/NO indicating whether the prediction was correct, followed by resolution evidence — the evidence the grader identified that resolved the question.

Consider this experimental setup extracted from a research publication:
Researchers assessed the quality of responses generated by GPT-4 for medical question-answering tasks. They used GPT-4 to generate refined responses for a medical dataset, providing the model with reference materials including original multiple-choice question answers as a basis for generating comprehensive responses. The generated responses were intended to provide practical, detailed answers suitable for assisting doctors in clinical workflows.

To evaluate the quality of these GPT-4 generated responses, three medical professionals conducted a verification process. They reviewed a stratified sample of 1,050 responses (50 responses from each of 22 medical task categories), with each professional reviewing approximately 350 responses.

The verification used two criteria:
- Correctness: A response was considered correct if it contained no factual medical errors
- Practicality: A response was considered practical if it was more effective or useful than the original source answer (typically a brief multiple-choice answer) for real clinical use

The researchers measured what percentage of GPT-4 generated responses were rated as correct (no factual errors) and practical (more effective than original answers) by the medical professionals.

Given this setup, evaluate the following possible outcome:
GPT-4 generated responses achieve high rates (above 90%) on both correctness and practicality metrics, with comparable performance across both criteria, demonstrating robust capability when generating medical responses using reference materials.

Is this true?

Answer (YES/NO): YES